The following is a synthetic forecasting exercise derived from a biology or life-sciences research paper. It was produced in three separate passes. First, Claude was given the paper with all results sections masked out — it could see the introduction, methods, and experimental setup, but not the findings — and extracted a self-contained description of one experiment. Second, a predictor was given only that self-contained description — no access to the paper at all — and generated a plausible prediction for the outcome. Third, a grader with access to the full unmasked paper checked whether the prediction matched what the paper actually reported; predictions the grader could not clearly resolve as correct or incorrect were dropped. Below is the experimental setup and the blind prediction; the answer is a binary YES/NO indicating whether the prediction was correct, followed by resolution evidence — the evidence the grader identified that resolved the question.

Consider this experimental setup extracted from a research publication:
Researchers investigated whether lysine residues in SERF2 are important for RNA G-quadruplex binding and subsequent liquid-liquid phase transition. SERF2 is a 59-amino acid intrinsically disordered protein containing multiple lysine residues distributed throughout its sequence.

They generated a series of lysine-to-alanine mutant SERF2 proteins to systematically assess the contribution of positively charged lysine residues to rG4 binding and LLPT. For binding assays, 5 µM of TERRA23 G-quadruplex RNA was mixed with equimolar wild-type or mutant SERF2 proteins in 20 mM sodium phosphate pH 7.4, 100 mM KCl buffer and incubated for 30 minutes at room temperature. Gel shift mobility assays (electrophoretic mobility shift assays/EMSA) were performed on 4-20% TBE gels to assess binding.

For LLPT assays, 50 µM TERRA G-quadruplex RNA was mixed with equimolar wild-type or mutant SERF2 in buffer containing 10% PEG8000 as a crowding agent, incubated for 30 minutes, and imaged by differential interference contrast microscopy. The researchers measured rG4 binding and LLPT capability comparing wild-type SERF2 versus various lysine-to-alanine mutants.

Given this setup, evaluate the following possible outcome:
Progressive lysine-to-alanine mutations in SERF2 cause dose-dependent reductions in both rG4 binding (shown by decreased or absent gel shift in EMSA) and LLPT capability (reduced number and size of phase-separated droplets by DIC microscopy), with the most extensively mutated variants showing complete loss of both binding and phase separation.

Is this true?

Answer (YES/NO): NO